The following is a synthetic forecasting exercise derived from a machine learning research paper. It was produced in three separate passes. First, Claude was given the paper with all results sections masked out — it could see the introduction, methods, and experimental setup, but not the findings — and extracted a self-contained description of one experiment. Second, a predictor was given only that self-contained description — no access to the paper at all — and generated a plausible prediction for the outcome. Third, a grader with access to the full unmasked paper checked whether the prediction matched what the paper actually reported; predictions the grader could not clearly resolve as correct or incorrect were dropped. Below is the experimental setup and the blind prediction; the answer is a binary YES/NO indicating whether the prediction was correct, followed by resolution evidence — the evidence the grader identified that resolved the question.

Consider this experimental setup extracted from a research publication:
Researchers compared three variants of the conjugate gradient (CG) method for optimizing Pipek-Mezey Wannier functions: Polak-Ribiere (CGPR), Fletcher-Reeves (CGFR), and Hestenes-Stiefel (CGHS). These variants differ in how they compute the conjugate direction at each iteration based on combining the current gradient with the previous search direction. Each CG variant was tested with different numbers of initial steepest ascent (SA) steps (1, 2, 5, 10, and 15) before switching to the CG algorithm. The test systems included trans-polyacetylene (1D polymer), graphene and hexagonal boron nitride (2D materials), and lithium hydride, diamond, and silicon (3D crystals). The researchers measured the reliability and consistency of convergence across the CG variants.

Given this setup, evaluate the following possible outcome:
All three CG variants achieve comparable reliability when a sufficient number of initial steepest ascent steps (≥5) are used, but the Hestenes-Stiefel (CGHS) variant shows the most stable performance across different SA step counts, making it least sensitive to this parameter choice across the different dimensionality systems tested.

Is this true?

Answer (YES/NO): NO